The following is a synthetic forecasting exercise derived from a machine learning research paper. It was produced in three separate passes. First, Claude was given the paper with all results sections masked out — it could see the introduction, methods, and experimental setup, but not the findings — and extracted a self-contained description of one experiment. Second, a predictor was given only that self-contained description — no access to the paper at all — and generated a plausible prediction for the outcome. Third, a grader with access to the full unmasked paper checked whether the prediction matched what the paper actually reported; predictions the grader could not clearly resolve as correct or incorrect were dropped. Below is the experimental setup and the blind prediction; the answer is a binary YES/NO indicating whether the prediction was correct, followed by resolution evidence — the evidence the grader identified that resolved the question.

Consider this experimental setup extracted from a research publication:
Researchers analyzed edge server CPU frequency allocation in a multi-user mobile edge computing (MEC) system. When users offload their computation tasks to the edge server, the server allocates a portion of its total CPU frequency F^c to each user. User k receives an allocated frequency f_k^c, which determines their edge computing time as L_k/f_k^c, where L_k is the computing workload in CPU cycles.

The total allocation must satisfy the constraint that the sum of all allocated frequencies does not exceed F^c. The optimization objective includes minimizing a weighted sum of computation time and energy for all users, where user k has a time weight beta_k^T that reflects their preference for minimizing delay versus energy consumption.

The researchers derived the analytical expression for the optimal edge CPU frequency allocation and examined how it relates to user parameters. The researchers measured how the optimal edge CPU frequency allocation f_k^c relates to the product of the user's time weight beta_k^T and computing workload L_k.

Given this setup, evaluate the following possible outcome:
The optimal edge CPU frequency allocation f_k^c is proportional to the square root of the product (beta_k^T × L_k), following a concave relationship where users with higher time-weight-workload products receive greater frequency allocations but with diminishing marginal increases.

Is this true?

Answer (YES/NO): YES